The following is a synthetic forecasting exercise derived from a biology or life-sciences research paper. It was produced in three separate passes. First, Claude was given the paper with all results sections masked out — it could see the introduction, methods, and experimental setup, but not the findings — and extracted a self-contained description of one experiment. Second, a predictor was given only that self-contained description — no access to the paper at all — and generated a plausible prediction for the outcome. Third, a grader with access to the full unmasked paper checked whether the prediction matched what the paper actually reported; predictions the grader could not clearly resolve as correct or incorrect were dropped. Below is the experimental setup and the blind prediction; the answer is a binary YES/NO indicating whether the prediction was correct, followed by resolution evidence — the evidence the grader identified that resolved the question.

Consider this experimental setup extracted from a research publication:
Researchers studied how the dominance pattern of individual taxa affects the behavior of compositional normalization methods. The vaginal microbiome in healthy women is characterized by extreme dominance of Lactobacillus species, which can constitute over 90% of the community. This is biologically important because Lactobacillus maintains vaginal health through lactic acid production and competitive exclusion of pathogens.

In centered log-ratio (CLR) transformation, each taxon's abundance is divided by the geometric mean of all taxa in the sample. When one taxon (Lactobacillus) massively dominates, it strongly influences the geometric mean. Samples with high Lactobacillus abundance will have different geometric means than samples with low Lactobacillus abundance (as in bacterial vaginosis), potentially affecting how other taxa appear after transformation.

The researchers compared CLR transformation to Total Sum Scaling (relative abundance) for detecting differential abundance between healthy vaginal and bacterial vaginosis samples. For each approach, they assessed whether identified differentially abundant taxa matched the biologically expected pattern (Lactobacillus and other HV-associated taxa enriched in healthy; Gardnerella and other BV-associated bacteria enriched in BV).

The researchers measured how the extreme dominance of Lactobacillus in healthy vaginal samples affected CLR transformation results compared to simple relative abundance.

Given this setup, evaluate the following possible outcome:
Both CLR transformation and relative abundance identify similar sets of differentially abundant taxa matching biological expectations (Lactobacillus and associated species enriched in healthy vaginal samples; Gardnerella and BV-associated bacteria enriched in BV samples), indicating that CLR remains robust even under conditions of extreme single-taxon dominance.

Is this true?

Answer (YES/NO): NO